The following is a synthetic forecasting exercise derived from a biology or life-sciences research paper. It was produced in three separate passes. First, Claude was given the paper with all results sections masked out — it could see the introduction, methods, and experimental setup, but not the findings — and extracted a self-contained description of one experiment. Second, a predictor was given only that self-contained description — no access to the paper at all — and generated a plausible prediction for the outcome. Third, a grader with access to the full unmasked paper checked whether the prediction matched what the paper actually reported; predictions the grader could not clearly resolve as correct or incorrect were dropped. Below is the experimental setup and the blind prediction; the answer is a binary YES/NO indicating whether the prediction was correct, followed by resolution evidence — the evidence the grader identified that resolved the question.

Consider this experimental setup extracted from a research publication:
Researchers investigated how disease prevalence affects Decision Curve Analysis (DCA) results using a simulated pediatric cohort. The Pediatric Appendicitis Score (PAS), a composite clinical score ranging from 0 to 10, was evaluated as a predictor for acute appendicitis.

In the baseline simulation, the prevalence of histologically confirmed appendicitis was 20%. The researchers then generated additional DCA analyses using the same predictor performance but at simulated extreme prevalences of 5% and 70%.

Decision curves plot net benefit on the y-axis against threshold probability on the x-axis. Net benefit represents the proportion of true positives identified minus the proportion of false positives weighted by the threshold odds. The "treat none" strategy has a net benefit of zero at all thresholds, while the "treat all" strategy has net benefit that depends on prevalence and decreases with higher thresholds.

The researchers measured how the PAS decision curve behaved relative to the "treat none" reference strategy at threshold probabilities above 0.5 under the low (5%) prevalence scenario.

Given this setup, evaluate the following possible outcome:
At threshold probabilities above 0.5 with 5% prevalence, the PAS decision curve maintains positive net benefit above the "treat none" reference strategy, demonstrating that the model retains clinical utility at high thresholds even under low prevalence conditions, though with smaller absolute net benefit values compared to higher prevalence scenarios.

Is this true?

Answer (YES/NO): NO